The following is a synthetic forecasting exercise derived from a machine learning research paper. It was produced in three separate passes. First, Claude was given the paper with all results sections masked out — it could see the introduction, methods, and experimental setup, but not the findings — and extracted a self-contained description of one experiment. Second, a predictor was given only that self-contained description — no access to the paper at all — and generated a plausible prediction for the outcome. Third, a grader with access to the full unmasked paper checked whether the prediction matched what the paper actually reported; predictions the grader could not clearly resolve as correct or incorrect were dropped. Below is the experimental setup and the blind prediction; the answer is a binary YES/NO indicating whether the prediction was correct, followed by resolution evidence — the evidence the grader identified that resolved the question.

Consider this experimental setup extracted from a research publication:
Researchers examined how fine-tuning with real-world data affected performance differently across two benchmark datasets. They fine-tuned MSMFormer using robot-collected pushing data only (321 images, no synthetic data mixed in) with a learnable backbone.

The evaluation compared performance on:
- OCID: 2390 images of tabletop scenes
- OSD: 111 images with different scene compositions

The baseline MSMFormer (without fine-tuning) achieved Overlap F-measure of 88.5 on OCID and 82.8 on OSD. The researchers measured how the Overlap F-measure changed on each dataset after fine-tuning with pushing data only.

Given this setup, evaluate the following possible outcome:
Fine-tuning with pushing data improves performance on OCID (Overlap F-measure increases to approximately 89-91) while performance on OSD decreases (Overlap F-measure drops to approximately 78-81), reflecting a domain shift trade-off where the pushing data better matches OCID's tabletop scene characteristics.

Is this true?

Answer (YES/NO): NO